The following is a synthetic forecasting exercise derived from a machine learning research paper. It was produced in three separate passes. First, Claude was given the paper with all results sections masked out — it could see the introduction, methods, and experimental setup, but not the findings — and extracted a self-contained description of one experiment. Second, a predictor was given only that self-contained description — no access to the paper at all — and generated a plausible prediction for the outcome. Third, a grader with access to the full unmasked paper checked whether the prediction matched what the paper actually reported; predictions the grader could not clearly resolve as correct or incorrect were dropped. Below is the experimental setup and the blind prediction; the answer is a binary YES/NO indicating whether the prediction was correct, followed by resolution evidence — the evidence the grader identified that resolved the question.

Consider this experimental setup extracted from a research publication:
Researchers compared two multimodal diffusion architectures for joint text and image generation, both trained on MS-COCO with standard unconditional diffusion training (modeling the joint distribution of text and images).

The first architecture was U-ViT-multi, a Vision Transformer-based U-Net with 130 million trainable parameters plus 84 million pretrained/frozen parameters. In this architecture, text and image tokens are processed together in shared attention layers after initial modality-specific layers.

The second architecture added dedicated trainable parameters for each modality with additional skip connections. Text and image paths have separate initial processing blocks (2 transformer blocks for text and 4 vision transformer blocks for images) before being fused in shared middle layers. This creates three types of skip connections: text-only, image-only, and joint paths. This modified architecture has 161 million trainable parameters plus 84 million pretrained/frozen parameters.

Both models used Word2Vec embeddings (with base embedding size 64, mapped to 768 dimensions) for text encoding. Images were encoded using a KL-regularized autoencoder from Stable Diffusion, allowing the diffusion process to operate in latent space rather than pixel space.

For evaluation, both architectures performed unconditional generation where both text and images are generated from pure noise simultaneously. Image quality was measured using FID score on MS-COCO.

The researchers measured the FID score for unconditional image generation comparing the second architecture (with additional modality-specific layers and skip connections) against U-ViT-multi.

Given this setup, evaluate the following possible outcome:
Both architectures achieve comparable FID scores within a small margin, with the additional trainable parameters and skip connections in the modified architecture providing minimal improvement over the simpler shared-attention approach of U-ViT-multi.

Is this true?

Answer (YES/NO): NO